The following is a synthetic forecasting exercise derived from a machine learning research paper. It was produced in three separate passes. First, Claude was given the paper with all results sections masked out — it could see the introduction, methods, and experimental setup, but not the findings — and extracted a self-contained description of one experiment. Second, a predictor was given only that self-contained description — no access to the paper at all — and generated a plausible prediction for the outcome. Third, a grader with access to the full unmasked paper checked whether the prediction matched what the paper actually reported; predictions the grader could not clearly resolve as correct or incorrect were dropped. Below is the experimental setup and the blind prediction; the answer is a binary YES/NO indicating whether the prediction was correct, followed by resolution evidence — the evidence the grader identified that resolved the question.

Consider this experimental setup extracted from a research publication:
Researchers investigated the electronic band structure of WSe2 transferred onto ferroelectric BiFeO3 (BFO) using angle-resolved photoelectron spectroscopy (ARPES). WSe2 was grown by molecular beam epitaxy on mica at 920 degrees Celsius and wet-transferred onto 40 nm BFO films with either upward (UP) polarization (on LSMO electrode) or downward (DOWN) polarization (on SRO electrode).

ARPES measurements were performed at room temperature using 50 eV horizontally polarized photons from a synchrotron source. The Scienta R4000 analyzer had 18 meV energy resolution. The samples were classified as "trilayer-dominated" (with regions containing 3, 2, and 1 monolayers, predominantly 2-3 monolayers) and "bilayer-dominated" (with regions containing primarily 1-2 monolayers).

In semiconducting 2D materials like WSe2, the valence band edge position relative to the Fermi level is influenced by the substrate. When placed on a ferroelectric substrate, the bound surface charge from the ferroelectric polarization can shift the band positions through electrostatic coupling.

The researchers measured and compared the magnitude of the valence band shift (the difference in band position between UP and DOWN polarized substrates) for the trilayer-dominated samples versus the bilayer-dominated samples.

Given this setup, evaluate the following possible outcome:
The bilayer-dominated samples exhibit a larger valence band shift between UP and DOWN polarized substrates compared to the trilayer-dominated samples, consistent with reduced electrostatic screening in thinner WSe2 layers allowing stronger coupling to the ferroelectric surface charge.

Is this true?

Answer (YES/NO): NO